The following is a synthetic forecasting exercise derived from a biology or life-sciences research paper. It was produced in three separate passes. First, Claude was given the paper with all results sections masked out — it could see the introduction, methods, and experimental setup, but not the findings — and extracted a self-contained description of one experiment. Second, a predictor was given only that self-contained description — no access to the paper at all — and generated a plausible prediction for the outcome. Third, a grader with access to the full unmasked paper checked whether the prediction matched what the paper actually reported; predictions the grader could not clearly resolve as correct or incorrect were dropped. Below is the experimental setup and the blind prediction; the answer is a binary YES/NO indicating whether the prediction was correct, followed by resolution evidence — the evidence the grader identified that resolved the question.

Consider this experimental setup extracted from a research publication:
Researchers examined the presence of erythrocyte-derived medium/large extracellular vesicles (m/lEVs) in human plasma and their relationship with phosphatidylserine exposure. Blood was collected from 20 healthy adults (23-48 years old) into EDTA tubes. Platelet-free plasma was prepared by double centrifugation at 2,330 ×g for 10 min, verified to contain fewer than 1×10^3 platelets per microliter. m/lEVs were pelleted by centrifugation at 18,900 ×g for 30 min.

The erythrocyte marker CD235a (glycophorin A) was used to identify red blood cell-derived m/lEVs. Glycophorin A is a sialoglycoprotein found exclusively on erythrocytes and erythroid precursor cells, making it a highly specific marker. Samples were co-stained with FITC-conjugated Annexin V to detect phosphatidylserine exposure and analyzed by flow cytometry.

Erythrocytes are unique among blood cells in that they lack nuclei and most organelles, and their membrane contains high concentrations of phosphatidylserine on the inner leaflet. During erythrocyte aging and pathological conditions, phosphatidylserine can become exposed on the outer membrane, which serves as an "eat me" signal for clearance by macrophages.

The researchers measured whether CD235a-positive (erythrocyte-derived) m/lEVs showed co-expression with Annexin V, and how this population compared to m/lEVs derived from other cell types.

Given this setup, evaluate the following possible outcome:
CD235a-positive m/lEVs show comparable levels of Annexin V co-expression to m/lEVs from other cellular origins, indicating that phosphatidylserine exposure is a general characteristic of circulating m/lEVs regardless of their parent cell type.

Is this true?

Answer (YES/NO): NO